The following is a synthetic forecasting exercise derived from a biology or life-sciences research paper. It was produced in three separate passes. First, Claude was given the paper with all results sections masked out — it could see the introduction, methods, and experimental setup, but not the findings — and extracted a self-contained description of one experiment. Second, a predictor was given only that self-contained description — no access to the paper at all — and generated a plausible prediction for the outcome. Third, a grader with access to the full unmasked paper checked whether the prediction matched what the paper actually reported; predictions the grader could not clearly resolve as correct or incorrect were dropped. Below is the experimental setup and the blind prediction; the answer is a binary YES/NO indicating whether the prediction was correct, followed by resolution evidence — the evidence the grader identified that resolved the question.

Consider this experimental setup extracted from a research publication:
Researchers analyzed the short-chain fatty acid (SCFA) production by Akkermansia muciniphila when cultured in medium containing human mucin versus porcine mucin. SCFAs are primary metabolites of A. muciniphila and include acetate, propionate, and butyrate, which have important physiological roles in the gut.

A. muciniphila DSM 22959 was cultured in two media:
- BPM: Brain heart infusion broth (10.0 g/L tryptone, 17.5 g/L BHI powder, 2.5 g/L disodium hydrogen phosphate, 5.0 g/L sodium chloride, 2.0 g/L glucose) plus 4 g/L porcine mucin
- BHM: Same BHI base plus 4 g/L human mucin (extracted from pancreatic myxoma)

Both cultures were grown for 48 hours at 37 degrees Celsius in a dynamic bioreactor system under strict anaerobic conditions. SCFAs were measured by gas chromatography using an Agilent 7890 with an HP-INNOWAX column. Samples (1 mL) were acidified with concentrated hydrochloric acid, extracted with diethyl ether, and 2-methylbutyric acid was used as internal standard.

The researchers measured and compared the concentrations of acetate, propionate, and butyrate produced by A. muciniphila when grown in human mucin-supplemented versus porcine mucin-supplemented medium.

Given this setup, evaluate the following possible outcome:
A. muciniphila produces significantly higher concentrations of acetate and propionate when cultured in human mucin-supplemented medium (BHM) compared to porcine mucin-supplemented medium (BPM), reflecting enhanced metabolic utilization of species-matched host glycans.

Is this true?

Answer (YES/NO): NO